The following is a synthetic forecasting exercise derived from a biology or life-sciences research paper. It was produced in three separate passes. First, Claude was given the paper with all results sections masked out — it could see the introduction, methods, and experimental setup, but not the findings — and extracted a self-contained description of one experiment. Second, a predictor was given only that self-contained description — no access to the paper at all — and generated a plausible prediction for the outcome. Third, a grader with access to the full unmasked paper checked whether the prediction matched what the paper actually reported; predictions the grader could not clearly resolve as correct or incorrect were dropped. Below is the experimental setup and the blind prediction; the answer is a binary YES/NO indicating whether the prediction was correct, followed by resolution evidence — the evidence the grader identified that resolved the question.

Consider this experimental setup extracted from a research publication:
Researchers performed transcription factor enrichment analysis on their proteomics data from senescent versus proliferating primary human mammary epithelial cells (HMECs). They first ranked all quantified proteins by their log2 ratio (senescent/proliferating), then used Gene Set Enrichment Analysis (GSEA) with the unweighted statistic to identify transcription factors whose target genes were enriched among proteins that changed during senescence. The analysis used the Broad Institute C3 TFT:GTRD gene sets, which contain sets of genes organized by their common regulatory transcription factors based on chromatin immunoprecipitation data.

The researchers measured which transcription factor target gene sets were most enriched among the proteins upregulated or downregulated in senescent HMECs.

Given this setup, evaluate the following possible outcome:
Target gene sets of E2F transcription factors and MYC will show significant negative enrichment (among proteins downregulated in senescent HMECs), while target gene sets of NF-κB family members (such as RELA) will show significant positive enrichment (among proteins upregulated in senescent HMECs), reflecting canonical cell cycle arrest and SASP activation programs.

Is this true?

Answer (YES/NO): NO